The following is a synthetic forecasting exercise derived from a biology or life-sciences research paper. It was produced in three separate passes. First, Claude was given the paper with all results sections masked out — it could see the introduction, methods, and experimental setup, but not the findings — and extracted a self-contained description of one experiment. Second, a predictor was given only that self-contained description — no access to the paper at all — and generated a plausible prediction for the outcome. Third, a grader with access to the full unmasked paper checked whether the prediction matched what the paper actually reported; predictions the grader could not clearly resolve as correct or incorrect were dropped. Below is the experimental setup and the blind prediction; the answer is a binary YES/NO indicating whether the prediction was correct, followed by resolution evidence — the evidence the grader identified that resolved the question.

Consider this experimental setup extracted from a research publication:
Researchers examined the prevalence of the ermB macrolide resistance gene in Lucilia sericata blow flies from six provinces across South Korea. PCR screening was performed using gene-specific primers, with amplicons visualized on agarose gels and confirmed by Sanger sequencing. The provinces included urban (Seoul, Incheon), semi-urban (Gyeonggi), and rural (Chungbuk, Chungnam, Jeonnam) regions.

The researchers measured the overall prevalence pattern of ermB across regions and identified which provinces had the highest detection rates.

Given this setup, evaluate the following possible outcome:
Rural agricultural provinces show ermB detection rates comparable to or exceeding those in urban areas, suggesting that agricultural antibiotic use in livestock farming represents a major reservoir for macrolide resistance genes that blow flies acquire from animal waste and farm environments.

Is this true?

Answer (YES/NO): YES